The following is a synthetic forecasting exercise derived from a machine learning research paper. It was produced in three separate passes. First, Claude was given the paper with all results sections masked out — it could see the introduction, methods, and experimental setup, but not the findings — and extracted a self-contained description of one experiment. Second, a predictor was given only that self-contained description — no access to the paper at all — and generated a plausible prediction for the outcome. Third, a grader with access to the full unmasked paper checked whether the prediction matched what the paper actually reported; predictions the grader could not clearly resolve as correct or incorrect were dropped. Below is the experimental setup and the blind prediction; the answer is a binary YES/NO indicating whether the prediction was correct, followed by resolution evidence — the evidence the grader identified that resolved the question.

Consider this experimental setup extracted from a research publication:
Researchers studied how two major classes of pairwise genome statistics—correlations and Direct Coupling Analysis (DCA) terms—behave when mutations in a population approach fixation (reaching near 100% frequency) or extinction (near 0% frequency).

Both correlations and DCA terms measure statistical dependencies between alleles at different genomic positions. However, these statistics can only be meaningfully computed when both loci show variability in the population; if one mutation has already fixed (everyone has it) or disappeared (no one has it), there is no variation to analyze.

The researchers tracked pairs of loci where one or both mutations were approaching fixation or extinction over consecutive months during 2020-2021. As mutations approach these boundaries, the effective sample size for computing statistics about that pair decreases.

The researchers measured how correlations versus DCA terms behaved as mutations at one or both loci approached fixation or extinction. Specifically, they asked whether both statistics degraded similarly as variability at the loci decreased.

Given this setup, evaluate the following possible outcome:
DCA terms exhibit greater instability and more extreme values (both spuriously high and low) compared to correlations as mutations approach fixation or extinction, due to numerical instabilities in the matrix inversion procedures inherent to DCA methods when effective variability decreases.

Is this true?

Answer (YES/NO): NO